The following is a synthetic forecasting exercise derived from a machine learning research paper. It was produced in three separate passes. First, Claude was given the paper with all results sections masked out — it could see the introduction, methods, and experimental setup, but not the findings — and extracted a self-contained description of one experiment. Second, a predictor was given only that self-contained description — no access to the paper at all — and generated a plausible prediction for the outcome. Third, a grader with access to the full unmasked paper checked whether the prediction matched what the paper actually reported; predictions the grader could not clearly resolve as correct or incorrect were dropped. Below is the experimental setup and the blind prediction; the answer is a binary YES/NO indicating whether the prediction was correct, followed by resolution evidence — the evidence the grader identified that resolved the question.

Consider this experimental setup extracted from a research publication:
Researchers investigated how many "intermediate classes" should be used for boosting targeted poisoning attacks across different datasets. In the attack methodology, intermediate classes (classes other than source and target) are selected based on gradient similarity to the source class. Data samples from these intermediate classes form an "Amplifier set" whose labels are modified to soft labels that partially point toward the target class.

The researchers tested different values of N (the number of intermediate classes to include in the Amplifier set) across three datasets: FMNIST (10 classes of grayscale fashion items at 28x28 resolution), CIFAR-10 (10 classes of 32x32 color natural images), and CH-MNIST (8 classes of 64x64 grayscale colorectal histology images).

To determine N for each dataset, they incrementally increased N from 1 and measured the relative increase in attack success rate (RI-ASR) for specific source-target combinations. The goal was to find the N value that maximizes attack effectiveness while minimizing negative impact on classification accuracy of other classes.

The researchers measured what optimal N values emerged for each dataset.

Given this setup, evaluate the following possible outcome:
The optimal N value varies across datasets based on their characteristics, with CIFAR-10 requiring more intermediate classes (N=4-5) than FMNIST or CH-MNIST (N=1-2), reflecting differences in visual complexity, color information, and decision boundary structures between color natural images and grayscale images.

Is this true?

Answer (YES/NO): NO